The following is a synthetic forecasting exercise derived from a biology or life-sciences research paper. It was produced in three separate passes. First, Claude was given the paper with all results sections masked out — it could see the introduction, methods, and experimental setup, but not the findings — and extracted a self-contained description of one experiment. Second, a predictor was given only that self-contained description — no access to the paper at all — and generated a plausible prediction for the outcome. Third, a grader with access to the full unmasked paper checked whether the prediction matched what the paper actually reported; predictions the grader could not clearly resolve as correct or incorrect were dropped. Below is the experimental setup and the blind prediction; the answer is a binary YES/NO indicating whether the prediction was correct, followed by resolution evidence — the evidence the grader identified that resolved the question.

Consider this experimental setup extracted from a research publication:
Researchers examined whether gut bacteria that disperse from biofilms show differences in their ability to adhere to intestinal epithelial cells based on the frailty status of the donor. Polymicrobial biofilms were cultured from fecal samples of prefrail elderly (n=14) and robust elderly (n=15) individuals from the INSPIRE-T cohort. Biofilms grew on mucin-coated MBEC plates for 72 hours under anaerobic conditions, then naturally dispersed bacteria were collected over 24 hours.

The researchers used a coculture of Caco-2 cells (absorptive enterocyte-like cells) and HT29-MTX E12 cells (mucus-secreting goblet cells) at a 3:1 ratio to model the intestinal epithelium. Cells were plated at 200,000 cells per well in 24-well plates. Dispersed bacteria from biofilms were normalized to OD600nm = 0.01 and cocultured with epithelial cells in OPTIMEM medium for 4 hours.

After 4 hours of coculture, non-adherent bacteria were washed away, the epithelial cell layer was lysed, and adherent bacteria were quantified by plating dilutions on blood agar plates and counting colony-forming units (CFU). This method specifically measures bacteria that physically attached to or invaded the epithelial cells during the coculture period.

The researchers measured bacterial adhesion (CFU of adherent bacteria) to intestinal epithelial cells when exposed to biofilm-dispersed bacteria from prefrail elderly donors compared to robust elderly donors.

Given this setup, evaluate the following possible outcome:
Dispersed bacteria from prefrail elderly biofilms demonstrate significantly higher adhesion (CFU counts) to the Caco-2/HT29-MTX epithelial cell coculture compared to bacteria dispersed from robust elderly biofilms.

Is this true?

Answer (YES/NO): YES